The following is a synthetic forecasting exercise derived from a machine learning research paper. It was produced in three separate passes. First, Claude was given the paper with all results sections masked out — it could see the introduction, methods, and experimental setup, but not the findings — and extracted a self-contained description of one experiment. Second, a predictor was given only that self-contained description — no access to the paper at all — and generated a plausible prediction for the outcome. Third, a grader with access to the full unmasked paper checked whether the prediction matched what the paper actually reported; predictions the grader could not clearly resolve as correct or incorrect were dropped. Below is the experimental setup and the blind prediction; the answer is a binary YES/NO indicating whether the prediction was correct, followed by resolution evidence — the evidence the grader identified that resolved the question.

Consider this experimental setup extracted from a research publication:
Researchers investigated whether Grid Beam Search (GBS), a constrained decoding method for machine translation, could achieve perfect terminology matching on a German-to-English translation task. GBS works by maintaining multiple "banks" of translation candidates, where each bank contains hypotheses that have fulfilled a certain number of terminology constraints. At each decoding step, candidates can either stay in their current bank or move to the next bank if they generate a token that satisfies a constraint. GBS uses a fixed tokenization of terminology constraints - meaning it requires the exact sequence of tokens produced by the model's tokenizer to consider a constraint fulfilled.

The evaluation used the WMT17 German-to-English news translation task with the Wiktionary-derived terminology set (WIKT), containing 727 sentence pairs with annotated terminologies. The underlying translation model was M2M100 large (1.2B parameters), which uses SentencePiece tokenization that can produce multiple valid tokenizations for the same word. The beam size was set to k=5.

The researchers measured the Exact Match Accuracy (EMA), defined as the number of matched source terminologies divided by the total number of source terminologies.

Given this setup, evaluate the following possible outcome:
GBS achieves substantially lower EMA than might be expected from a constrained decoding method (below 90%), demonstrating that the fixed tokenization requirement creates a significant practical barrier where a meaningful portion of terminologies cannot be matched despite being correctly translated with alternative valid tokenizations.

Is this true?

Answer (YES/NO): NO